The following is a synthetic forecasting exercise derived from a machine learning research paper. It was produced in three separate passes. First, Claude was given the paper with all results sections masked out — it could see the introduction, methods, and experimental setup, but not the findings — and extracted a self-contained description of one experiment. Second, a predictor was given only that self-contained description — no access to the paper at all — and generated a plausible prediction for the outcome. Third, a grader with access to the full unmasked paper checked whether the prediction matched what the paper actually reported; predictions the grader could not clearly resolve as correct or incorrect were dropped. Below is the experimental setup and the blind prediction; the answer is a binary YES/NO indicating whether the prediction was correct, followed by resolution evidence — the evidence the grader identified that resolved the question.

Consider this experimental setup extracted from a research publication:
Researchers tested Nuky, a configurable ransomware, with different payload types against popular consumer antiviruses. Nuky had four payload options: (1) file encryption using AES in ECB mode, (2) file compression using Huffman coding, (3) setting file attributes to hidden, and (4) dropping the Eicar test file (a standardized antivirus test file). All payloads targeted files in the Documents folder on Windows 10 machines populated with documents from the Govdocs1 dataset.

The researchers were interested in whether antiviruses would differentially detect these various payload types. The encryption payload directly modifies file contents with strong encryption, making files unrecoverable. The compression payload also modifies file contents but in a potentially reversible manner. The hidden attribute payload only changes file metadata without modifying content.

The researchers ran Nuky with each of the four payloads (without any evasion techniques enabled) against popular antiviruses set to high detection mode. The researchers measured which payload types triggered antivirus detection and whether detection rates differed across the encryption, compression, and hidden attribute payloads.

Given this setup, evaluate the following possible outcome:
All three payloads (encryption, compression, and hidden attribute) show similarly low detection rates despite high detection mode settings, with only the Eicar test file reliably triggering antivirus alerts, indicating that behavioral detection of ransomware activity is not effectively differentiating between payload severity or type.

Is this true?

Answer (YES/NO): YES